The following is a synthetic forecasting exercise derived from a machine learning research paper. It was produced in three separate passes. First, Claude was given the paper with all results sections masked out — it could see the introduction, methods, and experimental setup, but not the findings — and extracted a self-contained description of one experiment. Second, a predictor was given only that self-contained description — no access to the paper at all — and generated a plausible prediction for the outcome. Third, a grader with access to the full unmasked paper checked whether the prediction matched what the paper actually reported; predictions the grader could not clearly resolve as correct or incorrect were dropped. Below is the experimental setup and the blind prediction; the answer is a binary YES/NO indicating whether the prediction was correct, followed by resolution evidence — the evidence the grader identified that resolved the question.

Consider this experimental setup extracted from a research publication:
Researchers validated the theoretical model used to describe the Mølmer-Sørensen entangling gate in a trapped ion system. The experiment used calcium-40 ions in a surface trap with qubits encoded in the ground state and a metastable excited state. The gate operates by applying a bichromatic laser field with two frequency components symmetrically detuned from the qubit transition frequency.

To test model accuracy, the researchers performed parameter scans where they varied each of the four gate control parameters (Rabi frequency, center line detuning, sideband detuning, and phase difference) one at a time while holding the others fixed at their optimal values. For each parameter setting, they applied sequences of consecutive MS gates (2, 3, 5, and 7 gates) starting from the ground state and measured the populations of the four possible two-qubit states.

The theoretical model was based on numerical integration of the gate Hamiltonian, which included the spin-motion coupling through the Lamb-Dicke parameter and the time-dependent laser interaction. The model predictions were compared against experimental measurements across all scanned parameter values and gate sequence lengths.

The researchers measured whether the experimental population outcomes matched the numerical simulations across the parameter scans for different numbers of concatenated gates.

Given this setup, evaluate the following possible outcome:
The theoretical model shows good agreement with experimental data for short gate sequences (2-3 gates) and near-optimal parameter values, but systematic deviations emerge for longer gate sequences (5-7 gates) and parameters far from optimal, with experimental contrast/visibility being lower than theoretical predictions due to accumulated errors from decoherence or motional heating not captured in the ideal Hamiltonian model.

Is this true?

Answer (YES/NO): NO